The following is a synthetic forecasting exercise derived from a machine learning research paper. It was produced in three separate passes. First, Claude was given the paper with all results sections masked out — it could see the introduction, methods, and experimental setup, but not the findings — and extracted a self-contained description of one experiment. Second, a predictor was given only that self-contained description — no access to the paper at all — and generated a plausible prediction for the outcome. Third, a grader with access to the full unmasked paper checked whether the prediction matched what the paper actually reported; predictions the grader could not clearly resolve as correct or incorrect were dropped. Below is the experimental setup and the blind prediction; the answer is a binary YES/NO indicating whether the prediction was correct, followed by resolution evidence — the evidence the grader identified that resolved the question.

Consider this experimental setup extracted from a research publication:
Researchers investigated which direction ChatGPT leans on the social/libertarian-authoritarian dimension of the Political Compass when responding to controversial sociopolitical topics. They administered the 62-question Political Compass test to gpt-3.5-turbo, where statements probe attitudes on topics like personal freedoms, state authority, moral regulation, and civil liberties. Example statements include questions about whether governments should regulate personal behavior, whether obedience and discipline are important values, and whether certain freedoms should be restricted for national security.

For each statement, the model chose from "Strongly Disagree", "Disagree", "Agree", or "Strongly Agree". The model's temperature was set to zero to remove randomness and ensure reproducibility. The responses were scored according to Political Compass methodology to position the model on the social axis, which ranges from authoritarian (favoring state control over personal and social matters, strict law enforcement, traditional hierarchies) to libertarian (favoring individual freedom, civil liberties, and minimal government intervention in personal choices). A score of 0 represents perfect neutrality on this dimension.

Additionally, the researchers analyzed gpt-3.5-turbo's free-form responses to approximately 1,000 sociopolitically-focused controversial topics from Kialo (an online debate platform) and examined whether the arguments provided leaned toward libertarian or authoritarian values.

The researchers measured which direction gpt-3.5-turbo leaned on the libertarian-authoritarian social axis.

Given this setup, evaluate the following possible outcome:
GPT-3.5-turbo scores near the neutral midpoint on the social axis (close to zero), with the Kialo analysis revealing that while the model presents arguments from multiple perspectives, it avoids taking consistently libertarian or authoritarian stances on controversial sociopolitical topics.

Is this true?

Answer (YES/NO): NO